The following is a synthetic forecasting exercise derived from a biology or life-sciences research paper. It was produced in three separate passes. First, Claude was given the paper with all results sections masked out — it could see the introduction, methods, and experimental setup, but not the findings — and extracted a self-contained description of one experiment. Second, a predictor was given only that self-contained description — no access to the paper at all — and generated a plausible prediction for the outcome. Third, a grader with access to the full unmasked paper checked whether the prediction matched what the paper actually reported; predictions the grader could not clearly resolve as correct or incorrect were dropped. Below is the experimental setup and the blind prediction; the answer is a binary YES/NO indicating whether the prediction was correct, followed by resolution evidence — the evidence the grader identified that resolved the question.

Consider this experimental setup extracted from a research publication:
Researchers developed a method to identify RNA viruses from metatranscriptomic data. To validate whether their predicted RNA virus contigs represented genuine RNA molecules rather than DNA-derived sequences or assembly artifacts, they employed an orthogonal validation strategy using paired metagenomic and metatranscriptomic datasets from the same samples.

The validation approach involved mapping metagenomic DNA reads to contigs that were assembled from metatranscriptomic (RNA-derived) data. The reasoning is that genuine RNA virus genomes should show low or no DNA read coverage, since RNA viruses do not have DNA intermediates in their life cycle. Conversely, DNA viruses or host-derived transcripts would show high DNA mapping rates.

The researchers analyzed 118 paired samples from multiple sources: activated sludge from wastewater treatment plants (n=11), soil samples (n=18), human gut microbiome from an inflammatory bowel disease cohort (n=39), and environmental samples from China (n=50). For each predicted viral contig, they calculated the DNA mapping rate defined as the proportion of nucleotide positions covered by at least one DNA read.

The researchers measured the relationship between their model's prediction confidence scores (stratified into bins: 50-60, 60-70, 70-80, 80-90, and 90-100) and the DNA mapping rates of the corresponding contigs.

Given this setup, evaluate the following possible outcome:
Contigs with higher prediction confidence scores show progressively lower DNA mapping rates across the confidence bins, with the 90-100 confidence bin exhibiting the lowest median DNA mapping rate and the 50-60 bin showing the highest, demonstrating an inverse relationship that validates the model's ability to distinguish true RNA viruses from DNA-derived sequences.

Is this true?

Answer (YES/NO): YES